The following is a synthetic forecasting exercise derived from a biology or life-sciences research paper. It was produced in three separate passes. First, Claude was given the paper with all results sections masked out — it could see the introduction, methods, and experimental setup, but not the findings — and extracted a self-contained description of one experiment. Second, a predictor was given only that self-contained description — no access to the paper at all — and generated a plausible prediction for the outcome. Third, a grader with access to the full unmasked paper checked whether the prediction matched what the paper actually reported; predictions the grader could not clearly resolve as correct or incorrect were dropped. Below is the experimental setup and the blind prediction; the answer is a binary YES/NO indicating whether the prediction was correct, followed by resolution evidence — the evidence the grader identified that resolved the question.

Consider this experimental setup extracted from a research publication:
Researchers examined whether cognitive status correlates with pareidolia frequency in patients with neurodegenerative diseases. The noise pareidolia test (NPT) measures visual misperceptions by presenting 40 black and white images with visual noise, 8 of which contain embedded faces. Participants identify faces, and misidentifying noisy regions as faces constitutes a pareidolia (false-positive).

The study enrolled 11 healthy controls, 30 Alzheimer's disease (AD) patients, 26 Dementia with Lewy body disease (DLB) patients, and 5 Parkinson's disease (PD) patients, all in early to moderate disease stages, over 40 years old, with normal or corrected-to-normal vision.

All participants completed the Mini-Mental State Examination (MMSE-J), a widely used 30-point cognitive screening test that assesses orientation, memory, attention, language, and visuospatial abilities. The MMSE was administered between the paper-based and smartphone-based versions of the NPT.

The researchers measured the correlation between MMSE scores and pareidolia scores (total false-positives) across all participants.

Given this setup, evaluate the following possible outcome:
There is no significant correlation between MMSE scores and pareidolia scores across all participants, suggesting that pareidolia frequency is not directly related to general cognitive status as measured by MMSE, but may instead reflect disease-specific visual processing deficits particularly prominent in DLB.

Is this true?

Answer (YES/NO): NO